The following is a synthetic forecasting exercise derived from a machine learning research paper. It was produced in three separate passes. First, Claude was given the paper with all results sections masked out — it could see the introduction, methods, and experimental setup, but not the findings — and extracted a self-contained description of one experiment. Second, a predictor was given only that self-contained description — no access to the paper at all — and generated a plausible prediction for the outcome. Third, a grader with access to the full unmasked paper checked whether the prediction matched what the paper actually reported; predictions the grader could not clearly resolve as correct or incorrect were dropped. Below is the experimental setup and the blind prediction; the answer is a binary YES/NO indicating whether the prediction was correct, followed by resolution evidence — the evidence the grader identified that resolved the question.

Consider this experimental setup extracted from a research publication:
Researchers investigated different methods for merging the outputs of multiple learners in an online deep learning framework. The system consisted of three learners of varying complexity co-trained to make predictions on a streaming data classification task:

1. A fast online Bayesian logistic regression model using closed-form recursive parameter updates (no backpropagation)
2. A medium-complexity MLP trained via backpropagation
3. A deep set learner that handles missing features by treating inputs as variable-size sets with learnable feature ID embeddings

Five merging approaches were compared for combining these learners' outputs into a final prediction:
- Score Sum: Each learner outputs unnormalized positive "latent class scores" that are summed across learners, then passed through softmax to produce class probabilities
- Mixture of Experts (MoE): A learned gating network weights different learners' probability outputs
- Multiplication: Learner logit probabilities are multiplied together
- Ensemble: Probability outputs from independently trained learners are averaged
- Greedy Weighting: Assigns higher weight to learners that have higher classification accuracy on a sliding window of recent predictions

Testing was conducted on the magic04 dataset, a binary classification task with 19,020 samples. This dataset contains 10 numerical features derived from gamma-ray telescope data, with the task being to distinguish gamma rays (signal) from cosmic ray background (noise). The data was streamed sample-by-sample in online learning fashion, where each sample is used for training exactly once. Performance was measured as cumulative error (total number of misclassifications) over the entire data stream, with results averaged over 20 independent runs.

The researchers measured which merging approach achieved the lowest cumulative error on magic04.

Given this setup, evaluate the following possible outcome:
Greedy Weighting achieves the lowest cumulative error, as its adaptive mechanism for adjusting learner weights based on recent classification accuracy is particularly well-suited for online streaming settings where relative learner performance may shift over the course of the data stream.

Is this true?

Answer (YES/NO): YES